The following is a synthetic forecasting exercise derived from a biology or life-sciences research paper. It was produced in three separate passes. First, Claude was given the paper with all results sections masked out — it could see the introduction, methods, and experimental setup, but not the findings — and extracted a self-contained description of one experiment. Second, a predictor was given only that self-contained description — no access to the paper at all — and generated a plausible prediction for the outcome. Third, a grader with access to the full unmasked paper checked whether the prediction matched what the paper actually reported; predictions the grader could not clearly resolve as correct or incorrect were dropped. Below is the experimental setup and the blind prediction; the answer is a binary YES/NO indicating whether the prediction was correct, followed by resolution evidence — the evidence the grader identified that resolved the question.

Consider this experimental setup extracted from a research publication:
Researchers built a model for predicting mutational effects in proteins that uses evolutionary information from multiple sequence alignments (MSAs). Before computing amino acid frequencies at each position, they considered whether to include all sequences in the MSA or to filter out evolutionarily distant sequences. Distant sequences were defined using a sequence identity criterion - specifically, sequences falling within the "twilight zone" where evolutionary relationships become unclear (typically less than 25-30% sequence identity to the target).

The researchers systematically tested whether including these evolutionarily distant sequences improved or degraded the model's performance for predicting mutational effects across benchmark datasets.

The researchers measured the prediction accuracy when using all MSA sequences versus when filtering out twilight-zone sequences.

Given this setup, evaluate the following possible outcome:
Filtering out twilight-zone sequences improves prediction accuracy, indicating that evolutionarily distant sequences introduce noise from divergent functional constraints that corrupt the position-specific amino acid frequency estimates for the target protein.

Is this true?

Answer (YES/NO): YES